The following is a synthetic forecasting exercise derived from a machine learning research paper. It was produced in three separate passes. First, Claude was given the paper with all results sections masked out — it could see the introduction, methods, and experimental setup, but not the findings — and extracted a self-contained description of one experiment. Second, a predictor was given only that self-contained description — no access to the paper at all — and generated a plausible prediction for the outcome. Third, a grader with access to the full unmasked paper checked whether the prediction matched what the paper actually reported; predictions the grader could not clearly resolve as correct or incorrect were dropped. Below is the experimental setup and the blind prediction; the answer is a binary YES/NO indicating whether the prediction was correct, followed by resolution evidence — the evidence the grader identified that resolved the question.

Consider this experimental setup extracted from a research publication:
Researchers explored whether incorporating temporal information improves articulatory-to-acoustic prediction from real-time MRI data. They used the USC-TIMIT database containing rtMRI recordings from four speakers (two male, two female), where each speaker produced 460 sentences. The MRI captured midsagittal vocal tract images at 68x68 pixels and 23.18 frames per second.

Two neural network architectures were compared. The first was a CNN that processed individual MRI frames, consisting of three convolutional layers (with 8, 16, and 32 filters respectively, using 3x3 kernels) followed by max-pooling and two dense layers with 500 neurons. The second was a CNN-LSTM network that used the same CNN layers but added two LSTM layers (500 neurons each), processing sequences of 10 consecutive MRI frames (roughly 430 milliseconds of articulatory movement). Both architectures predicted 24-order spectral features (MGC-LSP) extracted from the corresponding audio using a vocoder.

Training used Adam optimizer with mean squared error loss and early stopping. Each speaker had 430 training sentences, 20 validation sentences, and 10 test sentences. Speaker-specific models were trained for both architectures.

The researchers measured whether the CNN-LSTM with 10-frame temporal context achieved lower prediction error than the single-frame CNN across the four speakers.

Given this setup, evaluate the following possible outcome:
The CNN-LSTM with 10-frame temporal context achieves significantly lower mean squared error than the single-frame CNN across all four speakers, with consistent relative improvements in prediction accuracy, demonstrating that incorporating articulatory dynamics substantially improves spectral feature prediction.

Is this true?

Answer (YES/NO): NO